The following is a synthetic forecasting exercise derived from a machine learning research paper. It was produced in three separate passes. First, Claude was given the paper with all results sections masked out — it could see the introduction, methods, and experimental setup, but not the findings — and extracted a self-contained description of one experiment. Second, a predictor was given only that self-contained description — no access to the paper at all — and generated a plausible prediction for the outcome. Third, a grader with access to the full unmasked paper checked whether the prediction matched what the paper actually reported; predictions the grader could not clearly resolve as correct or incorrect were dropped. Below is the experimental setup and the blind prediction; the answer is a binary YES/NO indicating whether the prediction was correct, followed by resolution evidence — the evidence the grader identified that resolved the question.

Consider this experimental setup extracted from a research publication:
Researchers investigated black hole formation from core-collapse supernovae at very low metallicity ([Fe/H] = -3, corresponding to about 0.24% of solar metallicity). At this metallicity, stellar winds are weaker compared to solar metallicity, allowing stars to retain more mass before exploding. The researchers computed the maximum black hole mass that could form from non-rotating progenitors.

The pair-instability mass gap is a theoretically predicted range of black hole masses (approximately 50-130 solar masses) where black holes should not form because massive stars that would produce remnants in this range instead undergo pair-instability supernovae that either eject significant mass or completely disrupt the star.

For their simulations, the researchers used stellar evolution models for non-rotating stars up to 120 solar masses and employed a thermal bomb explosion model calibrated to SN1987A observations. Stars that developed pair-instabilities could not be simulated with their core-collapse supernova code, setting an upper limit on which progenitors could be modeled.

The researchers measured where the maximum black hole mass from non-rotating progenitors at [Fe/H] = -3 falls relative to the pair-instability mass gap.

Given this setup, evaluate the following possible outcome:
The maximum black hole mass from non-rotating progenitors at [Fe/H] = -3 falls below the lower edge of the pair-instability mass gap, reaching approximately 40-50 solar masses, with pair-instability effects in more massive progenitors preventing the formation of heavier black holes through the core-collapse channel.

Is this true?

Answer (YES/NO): NO